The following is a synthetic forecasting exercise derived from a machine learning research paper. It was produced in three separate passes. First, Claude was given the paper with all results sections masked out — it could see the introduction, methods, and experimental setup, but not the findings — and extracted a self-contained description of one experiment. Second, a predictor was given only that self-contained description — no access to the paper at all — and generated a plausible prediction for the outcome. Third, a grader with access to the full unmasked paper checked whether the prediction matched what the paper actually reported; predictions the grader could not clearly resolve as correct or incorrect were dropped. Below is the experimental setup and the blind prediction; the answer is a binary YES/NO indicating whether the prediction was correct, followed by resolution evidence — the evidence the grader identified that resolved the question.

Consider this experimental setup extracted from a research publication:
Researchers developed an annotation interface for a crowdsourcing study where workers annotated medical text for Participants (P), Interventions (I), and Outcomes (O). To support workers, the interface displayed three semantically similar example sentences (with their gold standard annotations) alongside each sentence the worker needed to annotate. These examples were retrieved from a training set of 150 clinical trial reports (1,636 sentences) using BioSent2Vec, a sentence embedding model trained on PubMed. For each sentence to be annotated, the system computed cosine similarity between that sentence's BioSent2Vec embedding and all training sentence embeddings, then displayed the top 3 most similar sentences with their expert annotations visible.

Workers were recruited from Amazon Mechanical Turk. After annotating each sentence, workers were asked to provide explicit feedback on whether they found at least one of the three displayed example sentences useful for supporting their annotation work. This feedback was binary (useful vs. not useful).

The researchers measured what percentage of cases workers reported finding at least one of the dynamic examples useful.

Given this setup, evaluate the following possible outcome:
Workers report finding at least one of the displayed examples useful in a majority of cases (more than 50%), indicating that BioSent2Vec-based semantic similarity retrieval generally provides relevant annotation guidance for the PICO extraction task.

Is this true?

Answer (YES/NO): YES